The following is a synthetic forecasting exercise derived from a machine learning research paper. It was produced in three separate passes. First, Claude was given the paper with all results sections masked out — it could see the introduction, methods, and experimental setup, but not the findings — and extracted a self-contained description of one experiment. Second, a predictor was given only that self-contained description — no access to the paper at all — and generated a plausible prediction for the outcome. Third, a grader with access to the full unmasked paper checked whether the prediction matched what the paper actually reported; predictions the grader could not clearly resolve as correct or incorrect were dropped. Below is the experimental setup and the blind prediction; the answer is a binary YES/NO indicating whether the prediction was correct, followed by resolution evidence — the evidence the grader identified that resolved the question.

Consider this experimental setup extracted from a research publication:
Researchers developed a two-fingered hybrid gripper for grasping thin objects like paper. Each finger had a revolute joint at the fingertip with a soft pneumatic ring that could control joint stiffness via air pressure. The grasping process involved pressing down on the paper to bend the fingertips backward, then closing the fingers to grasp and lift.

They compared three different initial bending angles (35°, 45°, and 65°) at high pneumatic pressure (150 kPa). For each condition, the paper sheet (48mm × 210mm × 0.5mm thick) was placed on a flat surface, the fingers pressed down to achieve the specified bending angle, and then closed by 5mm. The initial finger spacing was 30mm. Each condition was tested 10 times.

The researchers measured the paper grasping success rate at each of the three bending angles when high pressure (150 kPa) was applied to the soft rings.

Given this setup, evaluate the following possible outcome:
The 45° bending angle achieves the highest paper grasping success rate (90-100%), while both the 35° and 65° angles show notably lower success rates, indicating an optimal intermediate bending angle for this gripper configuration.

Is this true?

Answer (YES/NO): NO